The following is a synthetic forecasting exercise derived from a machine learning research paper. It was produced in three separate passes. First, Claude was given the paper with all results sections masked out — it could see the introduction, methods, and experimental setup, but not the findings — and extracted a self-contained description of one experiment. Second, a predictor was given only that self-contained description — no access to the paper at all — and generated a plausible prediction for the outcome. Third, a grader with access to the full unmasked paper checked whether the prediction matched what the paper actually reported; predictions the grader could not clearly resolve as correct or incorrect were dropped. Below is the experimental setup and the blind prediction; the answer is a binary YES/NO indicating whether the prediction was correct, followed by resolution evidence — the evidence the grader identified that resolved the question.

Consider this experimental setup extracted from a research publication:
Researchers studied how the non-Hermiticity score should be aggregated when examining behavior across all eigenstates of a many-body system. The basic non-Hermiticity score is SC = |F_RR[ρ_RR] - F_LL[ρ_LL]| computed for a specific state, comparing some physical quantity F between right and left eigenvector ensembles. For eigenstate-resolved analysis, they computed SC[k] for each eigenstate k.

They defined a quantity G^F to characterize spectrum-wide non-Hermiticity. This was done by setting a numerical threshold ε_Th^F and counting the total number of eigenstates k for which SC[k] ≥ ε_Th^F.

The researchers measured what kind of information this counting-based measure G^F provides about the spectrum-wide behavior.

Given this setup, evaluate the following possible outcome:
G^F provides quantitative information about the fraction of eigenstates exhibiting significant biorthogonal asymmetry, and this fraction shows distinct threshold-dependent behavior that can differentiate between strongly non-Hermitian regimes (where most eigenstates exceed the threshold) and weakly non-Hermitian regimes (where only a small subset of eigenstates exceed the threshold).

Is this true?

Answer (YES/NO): NO